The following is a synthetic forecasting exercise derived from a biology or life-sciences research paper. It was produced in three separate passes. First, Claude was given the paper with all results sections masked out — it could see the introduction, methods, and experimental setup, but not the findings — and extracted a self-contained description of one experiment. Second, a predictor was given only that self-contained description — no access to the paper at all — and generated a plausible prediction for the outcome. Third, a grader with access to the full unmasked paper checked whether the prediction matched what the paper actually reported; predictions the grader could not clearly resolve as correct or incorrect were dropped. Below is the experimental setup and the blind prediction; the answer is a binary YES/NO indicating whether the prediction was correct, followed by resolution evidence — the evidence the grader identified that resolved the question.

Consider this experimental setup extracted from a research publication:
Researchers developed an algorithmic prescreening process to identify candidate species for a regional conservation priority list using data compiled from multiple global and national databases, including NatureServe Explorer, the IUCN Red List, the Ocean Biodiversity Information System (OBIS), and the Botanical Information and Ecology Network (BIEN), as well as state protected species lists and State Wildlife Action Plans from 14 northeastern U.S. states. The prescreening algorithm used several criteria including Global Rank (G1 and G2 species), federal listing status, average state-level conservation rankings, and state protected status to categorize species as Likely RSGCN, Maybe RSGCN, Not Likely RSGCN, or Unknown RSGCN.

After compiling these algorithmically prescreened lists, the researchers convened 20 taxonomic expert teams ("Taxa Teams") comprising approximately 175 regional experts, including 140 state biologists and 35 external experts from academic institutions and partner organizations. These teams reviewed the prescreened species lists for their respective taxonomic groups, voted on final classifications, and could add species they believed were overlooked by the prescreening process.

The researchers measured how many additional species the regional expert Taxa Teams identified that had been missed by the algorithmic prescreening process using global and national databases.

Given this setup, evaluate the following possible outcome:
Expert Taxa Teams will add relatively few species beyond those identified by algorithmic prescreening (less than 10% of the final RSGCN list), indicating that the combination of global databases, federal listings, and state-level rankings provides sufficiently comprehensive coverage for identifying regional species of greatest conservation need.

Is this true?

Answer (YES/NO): NO